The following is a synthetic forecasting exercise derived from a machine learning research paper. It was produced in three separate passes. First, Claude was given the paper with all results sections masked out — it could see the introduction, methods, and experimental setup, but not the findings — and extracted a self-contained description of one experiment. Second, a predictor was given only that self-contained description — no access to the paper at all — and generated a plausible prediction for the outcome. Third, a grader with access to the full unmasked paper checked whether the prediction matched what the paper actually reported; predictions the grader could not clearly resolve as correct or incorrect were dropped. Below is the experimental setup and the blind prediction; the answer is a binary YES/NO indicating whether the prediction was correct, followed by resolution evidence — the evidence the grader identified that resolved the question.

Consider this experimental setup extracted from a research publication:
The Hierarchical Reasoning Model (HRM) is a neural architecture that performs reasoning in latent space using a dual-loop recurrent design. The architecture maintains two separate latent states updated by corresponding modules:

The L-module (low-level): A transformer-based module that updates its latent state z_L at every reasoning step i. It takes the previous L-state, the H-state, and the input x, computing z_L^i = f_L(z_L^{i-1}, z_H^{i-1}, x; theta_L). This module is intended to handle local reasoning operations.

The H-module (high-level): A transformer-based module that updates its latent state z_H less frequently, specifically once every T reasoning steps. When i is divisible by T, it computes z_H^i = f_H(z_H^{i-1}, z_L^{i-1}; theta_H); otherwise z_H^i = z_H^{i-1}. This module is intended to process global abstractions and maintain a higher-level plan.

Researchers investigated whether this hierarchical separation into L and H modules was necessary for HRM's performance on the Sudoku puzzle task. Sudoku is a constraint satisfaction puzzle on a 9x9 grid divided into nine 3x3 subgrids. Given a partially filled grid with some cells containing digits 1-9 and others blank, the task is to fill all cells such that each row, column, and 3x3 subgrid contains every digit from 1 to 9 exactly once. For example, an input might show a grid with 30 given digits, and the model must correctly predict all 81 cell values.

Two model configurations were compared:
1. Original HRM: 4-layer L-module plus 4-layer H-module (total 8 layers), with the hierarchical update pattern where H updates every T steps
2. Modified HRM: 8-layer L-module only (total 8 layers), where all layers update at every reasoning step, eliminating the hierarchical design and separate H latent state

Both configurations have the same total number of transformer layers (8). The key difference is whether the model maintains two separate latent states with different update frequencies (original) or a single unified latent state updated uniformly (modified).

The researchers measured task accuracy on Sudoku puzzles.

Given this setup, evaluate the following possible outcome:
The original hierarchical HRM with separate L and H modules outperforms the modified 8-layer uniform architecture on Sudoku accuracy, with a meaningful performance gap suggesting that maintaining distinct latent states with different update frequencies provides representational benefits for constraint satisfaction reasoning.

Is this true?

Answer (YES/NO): NO